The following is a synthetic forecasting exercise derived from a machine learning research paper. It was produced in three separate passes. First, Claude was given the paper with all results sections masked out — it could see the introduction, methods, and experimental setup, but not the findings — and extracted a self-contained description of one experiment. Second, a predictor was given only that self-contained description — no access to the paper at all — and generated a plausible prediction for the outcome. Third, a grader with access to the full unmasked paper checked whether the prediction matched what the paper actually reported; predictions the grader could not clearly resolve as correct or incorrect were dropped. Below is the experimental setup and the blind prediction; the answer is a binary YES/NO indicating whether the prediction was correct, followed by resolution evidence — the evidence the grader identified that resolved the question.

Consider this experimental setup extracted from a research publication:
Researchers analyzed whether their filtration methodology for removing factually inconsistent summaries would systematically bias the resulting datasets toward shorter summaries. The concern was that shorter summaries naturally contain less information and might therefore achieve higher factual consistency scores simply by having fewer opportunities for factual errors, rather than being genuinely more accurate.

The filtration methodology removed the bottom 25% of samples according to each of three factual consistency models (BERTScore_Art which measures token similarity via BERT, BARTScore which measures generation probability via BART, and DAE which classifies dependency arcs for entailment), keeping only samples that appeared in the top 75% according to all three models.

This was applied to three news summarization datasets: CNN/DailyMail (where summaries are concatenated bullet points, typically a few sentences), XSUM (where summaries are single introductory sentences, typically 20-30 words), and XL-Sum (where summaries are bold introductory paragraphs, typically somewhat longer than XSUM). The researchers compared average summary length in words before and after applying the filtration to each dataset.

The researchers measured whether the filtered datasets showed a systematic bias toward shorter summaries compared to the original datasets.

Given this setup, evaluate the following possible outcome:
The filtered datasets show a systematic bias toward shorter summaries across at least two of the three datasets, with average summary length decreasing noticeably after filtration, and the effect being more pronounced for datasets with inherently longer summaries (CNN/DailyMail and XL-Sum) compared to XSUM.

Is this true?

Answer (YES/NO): NO